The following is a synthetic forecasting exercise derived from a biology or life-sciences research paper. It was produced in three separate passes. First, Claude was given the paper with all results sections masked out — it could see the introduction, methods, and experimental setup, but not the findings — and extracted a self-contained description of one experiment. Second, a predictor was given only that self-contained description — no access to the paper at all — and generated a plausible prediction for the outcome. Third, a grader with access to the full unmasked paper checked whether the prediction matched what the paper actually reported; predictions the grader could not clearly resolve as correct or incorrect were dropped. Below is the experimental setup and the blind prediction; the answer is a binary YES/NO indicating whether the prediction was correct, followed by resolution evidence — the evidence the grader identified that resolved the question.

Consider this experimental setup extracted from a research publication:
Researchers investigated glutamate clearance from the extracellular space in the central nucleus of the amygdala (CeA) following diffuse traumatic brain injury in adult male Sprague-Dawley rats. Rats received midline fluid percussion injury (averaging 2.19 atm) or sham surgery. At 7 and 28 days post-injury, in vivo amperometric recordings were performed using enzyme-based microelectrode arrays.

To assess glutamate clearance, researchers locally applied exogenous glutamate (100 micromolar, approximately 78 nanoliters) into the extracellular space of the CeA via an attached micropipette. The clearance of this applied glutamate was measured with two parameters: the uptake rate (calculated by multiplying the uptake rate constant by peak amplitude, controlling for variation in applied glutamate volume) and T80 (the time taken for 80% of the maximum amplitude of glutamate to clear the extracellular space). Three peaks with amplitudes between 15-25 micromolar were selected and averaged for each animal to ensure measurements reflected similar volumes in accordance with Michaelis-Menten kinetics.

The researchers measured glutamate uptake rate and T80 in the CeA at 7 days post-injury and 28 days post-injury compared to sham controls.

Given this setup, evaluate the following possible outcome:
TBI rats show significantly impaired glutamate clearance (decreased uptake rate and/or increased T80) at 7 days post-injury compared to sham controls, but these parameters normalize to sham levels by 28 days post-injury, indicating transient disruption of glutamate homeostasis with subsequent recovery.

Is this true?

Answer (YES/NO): NO